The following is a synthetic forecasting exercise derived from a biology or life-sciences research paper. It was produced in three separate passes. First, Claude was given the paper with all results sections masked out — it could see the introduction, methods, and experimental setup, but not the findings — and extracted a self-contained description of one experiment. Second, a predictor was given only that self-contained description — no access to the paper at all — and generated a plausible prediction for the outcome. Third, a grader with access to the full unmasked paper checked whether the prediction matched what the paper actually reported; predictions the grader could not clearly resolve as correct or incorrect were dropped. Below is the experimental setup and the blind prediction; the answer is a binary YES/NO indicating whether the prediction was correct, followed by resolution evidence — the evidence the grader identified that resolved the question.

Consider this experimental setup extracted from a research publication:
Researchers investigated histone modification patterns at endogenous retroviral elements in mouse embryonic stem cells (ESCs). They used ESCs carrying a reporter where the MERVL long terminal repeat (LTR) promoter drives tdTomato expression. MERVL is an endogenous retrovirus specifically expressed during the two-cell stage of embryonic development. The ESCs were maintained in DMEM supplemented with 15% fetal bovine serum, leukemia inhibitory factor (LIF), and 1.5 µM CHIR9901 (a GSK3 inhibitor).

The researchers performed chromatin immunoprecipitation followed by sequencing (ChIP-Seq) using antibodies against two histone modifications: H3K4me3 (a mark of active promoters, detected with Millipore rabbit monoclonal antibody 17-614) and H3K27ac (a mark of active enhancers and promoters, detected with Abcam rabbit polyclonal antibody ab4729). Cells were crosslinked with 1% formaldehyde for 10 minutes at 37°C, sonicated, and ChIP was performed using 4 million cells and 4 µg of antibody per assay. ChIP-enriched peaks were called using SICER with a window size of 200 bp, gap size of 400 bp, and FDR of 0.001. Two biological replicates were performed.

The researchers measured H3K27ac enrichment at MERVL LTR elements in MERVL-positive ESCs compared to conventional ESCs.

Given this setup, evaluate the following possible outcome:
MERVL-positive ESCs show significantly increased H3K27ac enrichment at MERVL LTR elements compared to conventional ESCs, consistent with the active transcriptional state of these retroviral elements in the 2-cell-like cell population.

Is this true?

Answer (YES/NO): YES